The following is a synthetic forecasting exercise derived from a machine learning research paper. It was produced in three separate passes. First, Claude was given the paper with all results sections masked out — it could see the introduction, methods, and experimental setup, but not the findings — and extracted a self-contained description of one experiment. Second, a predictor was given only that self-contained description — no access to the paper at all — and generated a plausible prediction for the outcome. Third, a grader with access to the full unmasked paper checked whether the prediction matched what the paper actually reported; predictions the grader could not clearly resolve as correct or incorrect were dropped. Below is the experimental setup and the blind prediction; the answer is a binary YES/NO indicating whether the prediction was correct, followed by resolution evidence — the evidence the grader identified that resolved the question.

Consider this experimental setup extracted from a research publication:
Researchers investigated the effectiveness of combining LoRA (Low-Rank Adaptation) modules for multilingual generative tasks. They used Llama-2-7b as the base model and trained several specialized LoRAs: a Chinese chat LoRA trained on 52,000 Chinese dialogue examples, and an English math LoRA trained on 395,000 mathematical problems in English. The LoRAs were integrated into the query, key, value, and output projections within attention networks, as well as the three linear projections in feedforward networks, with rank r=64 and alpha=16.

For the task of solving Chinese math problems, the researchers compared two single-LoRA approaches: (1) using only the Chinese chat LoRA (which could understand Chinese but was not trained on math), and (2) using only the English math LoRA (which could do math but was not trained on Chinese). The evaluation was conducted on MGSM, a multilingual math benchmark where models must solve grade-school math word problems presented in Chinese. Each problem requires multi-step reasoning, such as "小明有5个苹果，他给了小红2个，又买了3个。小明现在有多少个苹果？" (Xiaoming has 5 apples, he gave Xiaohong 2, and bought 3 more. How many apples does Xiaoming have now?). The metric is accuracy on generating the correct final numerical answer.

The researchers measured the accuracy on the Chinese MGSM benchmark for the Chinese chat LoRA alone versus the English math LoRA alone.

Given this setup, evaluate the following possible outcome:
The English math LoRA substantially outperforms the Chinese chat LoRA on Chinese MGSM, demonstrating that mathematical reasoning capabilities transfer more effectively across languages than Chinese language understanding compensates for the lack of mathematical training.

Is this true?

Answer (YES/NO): YES